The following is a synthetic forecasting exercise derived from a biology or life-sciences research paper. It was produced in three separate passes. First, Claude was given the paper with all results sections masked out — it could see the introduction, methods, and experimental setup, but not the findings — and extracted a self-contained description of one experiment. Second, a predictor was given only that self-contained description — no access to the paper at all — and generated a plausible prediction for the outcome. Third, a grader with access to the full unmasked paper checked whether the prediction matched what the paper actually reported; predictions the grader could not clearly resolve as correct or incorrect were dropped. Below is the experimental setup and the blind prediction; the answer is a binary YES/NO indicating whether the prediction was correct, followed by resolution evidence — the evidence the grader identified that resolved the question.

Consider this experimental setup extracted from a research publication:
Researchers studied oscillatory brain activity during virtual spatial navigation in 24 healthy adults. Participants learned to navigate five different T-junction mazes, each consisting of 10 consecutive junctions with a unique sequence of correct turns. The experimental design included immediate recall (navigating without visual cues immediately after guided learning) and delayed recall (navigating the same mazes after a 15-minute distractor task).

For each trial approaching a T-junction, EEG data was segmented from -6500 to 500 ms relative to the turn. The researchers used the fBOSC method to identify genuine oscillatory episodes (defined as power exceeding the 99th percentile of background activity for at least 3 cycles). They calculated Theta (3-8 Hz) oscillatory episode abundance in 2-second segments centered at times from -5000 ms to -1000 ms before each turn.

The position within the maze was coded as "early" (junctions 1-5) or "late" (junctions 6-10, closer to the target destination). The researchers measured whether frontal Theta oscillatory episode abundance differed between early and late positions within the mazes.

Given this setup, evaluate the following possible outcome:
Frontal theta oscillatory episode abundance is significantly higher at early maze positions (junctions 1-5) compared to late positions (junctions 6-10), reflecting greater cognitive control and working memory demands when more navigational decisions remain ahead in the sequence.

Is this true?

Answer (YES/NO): NO